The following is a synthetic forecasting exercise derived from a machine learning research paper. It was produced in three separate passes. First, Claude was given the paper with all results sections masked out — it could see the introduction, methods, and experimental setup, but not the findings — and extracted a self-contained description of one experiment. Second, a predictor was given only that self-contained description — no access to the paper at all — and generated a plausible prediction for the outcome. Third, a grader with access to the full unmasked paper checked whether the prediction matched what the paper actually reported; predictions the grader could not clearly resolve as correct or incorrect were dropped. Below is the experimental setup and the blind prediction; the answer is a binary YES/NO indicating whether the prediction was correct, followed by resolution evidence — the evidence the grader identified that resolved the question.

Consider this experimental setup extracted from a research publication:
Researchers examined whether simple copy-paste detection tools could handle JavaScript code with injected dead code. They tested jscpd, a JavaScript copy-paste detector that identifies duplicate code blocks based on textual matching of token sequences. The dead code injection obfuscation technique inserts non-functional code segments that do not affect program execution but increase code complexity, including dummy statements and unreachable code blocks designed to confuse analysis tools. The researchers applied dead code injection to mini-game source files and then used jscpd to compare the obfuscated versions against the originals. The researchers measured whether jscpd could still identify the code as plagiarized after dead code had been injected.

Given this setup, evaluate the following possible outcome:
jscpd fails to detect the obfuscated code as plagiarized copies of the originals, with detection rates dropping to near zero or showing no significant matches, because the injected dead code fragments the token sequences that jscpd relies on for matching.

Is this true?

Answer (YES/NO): NO